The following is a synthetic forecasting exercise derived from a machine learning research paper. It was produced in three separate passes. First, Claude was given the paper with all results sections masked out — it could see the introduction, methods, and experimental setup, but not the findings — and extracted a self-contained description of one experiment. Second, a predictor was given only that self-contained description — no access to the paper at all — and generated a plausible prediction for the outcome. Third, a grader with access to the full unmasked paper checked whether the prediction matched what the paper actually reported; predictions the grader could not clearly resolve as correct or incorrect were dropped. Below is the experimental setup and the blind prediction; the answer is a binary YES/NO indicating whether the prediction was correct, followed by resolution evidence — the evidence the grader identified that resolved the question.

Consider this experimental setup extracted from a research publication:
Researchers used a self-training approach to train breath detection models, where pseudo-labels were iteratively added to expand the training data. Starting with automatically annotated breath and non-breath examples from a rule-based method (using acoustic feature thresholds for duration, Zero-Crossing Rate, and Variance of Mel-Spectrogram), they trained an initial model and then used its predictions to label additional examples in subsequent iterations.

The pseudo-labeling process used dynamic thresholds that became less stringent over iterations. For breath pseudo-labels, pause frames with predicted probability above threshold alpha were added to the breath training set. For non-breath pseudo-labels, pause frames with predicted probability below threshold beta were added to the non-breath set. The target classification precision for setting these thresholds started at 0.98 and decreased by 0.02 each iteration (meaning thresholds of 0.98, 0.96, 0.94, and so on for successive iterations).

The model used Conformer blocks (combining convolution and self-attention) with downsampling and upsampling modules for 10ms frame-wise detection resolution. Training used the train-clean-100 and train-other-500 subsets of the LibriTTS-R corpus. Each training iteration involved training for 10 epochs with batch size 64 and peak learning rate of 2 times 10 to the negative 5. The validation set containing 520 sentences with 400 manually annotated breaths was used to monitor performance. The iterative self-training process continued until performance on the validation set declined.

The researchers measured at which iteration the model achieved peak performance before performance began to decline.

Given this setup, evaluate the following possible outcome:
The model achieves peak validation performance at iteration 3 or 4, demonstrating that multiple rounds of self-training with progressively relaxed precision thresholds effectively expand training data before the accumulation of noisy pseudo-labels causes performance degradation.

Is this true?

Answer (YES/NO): YES